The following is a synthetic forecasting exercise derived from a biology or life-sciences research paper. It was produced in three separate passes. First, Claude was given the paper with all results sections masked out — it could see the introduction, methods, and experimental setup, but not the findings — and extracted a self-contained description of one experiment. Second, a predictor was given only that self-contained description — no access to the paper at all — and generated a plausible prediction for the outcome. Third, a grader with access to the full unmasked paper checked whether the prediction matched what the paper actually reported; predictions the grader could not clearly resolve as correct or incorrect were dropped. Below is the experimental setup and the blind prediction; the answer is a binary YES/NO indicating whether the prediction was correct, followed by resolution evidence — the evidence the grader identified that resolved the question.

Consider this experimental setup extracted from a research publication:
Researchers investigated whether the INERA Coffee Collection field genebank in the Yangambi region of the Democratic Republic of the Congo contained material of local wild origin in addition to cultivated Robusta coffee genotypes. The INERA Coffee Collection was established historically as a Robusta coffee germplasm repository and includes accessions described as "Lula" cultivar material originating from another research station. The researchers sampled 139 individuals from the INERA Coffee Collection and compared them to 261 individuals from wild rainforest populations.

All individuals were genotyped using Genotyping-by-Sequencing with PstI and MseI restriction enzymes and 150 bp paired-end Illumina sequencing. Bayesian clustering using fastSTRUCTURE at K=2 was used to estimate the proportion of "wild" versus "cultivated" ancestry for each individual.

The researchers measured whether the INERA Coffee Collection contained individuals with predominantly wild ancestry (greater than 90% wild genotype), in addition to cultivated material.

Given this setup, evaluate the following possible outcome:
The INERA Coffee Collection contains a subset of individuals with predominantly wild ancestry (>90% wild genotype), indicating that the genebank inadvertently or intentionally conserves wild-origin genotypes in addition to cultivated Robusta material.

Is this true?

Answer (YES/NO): YES